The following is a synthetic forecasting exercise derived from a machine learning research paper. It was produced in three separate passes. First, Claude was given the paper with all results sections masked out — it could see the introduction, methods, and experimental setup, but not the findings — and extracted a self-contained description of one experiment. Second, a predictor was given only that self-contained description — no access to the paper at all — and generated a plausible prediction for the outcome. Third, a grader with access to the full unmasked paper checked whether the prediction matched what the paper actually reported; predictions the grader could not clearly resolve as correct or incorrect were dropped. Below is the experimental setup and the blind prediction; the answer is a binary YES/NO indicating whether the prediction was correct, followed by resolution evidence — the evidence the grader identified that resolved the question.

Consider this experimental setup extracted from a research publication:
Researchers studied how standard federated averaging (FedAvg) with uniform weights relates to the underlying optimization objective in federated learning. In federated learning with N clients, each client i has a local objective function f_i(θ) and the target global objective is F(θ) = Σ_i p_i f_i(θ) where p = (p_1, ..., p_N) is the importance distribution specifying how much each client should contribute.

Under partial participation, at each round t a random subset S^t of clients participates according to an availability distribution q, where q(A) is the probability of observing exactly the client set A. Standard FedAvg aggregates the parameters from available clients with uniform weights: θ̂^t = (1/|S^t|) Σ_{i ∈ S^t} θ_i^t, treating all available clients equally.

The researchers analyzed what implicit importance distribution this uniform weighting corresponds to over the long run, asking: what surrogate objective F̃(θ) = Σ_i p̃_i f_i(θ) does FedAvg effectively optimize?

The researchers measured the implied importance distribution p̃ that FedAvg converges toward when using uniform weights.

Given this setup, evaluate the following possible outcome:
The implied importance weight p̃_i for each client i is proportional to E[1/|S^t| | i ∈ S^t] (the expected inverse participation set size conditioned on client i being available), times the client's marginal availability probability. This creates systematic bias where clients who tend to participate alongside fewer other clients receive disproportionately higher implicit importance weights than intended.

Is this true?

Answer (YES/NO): YES